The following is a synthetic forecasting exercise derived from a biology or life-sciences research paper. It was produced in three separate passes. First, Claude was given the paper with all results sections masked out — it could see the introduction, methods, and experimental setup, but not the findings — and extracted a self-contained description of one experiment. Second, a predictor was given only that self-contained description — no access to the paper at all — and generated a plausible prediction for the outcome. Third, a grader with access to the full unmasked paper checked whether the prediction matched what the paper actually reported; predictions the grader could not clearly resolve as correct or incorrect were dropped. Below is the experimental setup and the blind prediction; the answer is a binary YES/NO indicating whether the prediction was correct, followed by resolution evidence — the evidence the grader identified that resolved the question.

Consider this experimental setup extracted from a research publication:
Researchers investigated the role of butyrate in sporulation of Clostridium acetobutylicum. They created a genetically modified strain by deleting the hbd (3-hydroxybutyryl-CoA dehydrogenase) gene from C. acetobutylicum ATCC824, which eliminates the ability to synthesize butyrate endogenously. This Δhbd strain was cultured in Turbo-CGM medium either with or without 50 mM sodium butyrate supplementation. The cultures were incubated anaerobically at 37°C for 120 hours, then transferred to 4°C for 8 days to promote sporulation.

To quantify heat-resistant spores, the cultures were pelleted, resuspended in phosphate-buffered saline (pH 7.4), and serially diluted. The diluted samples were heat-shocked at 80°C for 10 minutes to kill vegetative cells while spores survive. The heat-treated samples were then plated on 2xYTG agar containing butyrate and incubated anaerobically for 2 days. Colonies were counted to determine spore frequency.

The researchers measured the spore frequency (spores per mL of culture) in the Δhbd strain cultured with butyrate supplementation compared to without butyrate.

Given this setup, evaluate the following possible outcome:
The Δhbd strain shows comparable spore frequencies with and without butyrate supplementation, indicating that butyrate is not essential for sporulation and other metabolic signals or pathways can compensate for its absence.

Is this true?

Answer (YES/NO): NO